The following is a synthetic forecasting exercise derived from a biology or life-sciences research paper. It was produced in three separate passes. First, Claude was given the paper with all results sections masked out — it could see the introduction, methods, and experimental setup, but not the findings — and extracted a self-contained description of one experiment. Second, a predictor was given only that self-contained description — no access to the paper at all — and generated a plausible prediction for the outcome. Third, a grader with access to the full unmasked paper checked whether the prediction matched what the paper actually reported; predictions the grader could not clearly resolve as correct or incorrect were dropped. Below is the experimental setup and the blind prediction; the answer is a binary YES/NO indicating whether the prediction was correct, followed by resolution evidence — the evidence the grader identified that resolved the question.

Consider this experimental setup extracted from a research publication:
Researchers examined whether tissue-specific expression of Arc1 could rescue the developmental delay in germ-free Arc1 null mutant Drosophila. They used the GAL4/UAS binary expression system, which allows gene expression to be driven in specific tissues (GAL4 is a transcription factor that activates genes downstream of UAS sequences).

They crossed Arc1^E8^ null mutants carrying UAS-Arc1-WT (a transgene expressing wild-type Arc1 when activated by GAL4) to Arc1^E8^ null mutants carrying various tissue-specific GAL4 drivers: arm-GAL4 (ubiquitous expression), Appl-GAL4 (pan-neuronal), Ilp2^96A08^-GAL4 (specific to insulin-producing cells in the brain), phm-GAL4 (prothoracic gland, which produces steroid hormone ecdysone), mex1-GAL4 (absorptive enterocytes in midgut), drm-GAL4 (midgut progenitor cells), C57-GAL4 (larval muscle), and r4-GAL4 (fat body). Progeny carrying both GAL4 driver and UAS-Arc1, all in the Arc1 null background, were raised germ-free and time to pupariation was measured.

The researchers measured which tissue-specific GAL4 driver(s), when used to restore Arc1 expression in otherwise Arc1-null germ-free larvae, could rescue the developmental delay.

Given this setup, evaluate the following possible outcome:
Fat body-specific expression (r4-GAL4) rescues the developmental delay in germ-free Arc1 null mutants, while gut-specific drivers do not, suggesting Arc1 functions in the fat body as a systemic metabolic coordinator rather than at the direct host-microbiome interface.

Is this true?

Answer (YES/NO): NO